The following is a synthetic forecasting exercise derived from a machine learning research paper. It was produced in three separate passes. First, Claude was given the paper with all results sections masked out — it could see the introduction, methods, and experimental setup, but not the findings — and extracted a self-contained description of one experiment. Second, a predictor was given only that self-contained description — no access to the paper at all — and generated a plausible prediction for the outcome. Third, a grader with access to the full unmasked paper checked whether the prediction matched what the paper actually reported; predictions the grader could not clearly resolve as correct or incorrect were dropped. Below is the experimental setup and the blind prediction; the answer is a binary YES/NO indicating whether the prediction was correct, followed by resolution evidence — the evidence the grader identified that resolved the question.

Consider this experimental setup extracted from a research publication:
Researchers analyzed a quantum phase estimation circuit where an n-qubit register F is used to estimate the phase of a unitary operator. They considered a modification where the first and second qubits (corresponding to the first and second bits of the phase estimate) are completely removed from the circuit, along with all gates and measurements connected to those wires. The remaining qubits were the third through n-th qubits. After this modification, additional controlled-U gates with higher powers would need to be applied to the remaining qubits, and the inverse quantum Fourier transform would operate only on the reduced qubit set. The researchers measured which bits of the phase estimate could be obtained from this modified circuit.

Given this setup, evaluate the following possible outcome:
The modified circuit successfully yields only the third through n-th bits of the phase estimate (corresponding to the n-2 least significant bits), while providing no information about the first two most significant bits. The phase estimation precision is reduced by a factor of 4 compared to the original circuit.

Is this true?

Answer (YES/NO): NO